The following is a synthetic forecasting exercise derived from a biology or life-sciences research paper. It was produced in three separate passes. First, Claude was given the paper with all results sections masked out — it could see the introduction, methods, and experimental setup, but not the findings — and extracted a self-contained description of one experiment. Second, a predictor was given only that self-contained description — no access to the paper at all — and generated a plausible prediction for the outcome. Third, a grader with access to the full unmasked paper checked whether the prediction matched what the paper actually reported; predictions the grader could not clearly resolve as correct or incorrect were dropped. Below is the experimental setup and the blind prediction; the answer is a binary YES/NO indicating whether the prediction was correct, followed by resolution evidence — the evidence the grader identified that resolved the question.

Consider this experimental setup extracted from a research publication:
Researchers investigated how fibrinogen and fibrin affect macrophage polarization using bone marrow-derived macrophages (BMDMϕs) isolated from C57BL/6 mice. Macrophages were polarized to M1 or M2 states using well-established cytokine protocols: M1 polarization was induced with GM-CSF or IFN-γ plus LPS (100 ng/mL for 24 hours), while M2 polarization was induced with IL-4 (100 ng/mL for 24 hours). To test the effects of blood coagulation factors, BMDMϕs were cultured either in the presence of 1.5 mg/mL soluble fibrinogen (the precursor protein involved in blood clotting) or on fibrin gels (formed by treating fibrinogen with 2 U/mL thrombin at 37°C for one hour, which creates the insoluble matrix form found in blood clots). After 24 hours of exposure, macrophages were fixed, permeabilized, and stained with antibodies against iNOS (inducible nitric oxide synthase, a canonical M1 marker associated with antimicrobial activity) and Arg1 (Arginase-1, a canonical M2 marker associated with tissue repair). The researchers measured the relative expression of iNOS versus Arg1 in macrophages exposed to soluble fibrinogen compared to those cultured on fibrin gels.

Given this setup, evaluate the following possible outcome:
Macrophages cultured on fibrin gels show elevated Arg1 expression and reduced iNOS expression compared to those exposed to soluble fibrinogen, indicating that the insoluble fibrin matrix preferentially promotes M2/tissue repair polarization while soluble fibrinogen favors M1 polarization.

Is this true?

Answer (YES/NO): YES